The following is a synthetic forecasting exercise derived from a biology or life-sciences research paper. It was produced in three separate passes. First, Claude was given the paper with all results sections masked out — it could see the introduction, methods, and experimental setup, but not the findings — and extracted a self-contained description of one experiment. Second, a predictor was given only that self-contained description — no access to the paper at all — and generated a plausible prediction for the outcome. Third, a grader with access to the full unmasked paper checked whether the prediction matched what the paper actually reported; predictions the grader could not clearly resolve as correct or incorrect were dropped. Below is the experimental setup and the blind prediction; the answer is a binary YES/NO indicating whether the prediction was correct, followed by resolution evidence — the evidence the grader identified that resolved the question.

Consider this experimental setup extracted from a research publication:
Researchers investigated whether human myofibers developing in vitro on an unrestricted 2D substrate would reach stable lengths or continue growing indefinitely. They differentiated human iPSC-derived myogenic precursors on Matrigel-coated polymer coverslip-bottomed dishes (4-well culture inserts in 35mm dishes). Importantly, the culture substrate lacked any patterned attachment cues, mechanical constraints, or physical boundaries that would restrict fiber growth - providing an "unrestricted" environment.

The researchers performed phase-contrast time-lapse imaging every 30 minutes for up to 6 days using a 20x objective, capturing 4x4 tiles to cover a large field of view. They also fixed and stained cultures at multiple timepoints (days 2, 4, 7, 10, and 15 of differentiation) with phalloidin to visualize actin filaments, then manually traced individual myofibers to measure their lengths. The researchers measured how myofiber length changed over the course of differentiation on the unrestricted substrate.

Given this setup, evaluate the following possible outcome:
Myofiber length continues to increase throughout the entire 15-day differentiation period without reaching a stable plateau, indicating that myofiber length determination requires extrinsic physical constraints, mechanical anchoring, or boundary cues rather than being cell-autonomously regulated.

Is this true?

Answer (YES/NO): NO